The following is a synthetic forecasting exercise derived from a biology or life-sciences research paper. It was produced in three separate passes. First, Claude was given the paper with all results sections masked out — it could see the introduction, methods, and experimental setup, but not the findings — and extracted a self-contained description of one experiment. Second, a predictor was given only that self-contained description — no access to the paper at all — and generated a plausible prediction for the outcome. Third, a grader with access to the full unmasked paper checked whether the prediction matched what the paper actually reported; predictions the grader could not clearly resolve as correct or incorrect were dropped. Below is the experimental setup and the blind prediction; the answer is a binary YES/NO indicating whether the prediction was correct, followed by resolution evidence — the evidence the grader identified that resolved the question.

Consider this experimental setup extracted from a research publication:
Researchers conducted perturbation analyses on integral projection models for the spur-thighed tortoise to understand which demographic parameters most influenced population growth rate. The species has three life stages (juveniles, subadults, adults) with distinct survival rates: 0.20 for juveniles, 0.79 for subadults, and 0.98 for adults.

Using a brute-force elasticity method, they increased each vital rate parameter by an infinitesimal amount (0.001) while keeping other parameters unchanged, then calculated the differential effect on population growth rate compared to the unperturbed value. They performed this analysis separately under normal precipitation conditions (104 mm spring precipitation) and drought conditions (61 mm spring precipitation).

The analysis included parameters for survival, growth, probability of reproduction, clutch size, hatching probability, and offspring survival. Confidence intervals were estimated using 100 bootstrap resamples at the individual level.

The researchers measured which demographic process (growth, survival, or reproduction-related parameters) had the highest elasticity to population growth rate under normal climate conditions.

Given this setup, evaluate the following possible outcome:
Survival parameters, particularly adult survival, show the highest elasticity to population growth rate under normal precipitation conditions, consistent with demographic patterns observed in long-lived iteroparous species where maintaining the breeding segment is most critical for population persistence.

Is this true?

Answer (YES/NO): NO